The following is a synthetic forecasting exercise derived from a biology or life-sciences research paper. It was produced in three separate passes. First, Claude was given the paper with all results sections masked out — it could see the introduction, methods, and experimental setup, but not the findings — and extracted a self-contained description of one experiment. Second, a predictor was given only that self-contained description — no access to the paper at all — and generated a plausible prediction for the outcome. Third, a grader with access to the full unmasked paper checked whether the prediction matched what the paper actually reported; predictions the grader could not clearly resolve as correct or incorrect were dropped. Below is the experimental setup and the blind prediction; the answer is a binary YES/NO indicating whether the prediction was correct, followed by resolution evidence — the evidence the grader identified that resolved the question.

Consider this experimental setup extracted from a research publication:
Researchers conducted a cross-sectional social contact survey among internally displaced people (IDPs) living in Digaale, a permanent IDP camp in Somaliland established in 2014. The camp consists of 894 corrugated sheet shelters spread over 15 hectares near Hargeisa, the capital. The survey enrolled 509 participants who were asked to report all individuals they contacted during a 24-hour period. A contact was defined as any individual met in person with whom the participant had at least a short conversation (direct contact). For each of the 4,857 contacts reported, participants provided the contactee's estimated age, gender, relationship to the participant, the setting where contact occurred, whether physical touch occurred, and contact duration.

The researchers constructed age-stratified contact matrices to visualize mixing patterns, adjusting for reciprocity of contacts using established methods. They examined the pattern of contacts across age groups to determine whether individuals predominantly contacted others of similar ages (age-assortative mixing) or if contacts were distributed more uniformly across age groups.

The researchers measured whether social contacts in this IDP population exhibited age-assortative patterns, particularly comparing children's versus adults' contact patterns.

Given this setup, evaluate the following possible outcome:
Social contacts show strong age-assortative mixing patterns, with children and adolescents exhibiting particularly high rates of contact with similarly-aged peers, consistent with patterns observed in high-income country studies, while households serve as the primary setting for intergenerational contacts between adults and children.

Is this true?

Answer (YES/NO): YES